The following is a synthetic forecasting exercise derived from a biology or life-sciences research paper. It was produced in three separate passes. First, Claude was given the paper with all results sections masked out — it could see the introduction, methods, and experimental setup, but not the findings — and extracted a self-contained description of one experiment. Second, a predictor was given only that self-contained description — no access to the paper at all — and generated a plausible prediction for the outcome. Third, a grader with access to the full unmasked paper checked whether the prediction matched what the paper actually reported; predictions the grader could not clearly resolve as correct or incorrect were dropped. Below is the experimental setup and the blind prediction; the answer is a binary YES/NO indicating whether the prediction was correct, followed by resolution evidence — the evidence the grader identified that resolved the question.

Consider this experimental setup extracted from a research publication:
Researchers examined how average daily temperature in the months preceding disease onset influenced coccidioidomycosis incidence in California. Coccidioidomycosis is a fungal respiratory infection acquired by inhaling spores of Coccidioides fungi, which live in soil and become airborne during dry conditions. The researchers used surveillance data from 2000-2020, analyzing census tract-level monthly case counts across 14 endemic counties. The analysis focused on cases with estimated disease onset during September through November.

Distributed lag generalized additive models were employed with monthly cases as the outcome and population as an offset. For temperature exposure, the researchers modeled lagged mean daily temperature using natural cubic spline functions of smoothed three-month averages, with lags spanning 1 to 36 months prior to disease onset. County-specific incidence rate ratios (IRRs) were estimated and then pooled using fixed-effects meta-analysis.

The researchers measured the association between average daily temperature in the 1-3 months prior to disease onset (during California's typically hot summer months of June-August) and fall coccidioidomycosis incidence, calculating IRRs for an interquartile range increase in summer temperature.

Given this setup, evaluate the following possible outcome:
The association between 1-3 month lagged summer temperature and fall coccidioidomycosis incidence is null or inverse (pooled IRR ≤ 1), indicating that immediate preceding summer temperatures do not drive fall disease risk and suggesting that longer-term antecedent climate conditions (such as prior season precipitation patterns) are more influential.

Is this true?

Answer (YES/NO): NO